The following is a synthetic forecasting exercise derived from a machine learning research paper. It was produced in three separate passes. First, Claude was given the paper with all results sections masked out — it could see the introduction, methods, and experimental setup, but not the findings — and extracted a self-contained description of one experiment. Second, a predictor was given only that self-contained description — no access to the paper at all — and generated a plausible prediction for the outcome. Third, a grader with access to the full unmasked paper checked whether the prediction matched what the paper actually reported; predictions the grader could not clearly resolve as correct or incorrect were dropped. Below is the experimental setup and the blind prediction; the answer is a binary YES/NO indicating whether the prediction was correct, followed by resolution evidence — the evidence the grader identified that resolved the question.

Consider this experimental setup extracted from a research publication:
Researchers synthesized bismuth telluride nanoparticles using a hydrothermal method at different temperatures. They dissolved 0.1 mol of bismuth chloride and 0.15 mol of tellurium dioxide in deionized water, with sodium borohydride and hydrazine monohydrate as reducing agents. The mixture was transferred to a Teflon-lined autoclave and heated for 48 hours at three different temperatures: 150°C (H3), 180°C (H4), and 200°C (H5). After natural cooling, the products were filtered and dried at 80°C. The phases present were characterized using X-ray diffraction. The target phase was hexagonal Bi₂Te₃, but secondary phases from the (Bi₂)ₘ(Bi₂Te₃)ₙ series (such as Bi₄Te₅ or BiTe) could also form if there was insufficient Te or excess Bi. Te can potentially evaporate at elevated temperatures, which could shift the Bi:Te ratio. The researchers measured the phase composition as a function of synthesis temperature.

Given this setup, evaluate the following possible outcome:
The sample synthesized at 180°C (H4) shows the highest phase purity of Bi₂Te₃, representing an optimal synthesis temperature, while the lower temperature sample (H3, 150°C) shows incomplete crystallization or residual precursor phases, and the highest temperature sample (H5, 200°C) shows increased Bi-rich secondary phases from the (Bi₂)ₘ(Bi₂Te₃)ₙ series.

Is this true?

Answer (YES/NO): NO